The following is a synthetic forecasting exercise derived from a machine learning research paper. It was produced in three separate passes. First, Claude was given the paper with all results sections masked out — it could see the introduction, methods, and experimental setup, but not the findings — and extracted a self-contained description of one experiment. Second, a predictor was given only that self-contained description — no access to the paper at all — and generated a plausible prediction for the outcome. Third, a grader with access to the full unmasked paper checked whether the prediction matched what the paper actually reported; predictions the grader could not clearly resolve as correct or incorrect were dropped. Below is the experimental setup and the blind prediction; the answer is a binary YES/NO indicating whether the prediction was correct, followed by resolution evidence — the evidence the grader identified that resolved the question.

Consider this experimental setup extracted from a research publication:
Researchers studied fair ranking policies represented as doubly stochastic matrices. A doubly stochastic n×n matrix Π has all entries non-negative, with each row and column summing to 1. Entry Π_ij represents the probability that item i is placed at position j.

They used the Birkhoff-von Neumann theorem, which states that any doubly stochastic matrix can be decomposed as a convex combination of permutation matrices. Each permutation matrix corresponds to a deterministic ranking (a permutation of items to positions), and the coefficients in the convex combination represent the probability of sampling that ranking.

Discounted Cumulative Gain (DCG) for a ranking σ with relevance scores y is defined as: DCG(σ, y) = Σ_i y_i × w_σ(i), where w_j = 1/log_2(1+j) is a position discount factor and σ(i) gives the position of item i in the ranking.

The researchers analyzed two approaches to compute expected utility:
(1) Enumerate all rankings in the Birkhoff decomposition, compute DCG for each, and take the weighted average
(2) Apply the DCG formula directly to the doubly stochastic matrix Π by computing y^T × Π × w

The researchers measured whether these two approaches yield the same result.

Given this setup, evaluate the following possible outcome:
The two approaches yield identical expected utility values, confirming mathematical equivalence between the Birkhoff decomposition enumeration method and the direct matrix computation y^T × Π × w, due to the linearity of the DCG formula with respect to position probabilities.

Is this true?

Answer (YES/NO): YES